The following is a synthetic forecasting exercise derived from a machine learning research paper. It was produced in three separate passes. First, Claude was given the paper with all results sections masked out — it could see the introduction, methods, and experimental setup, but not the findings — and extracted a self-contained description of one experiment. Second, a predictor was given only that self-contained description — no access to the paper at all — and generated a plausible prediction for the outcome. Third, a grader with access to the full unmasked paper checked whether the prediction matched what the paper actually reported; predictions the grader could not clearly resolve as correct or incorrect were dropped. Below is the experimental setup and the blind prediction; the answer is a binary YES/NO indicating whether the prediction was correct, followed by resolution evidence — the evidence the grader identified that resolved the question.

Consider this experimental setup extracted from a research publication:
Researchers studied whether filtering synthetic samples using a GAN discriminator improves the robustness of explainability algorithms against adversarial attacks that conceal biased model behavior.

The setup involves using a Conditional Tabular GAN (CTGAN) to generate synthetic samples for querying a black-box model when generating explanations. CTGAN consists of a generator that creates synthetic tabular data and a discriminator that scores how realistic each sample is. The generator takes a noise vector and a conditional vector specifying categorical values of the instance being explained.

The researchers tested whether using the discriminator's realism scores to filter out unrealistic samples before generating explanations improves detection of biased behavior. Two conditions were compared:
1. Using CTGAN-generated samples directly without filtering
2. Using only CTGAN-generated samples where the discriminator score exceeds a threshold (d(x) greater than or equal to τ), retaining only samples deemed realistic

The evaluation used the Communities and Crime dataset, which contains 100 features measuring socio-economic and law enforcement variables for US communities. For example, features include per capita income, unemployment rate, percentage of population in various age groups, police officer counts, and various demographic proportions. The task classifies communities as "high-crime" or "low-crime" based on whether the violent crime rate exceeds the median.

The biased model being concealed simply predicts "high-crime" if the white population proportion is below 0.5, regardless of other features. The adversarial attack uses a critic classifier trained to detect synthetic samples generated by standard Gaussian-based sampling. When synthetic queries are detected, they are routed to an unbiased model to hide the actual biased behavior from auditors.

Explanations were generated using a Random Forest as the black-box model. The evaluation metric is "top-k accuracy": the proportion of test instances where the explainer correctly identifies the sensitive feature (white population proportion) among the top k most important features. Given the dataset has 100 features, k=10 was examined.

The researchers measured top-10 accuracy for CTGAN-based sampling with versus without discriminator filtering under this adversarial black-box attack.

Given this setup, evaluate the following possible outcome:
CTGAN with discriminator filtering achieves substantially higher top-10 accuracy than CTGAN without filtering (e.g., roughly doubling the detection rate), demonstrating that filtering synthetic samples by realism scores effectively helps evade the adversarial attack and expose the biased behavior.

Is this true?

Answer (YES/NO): YES